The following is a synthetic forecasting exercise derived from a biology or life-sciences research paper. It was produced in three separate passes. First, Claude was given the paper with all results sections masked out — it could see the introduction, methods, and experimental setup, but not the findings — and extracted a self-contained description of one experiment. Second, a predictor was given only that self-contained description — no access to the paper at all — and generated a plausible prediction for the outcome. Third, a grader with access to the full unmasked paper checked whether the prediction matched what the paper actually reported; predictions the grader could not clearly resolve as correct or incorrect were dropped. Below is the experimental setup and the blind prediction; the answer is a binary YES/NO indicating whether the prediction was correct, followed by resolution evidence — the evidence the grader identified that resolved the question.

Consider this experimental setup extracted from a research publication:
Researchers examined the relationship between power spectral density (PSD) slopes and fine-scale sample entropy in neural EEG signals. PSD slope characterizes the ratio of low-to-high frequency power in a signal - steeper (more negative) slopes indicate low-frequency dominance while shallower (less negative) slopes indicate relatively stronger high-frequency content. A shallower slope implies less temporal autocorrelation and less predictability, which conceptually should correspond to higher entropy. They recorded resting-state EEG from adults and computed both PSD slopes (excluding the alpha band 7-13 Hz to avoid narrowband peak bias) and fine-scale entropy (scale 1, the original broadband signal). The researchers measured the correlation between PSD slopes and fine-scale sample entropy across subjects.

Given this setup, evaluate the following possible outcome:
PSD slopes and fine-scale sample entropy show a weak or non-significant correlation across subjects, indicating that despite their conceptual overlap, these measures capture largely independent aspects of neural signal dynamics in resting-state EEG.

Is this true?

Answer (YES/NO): NO